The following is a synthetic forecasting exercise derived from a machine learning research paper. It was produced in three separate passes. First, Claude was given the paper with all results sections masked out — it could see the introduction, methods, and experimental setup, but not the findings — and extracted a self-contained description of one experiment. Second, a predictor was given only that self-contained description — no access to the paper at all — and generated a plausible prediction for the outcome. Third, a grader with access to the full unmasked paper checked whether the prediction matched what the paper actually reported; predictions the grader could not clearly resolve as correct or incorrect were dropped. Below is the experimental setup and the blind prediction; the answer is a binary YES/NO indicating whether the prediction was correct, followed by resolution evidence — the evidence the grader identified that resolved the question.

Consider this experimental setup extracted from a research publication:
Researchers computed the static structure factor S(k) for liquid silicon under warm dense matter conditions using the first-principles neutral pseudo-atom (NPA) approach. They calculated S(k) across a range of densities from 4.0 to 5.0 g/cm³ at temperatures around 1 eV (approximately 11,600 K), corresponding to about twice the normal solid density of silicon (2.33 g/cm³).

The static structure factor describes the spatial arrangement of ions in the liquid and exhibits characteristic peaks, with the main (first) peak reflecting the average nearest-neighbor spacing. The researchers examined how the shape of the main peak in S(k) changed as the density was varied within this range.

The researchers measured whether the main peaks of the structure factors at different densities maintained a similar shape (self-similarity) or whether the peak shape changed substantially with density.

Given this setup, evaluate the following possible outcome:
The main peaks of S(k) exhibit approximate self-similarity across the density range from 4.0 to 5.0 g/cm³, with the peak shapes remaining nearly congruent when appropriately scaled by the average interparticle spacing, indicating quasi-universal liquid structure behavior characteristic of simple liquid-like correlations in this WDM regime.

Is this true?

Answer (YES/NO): YES